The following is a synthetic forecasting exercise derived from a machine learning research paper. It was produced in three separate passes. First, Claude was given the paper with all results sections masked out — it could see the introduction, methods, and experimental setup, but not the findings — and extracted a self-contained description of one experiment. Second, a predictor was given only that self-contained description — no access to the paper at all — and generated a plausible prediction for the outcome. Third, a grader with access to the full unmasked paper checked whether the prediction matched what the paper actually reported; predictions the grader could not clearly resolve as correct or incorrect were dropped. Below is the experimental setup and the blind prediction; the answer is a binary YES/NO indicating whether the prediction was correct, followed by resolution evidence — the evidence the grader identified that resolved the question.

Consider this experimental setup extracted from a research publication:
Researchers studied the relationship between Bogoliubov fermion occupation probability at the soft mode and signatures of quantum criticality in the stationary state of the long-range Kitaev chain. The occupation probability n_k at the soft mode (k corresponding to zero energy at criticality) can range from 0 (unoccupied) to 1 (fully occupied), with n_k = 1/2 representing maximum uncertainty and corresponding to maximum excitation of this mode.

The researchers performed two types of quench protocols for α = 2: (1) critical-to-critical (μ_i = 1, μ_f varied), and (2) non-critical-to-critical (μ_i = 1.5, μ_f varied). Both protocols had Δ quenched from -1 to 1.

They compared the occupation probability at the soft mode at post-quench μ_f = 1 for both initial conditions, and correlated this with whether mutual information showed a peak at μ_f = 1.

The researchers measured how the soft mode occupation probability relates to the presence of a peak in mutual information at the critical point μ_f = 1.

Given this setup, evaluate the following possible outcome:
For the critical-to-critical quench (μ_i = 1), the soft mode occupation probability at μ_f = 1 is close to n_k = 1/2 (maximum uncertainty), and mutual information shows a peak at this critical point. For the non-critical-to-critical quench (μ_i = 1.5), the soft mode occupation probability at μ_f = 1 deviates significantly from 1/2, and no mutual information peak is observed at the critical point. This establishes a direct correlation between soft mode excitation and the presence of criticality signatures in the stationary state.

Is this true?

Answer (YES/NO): NO